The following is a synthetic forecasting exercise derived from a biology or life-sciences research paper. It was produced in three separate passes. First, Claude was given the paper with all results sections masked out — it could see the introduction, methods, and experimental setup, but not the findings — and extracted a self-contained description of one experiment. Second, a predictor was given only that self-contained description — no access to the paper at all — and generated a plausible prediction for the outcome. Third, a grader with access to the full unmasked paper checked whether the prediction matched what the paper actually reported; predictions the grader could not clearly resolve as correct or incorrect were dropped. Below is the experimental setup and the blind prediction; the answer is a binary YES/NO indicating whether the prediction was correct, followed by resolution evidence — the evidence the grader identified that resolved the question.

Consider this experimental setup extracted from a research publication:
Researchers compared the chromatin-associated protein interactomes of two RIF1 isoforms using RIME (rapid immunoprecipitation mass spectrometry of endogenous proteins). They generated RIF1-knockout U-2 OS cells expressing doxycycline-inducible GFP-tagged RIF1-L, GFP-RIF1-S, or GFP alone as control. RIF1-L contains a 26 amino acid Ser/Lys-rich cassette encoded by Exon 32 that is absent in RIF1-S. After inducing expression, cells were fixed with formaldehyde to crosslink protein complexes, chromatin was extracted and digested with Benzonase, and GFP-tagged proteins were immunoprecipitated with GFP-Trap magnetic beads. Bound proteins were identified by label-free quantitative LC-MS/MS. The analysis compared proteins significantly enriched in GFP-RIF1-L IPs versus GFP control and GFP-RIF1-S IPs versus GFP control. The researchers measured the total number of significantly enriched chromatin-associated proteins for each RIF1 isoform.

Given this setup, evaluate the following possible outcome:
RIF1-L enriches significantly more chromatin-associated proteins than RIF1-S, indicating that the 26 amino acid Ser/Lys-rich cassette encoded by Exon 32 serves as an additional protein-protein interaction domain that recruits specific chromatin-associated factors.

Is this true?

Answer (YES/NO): YES